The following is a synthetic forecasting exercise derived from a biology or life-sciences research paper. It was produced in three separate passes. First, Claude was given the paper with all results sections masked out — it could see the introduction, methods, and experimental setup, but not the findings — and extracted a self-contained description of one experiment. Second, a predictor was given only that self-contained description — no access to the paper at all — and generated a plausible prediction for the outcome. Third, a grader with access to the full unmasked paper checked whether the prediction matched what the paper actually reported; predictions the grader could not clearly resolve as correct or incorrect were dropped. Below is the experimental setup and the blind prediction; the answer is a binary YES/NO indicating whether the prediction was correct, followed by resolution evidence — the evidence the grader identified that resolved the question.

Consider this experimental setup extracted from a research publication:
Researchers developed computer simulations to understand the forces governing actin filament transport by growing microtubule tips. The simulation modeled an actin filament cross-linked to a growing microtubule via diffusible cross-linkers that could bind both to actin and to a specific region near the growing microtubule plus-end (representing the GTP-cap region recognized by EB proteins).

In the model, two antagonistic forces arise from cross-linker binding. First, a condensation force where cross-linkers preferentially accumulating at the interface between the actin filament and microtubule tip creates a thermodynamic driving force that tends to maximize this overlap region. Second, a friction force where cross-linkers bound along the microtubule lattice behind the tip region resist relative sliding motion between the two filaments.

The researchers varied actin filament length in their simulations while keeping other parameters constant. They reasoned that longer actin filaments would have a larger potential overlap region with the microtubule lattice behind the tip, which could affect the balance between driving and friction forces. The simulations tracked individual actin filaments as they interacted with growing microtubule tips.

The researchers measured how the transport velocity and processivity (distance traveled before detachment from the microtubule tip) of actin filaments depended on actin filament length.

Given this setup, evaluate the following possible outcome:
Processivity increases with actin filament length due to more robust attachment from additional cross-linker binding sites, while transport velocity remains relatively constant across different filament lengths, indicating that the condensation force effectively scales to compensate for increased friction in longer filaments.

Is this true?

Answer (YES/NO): NO